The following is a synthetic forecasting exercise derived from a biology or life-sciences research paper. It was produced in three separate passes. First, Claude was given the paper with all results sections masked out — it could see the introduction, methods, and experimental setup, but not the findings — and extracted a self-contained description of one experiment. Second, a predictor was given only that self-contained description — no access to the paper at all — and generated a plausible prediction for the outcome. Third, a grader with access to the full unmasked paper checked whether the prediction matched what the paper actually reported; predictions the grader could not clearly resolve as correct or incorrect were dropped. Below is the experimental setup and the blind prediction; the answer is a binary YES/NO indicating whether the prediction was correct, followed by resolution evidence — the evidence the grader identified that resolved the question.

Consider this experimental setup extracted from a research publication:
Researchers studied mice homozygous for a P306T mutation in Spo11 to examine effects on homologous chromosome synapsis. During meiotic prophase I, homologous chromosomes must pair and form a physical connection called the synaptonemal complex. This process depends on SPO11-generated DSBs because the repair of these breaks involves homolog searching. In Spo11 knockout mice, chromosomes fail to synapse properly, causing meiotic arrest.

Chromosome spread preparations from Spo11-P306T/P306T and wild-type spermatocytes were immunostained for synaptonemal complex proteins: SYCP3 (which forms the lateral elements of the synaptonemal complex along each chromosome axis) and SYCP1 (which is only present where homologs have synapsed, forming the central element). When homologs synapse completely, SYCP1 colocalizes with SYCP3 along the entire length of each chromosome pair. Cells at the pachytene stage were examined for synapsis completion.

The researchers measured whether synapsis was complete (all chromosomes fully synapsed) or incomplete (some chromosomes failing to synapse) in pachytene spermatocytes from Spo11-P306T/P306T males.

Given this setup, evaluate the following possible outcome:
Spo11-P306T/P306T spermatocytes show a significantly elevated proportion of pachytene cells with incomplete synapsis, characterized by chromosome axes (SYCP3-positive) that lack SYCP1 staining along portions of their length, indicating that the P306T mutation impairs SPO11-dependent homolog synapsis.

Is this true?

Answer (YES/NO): YES